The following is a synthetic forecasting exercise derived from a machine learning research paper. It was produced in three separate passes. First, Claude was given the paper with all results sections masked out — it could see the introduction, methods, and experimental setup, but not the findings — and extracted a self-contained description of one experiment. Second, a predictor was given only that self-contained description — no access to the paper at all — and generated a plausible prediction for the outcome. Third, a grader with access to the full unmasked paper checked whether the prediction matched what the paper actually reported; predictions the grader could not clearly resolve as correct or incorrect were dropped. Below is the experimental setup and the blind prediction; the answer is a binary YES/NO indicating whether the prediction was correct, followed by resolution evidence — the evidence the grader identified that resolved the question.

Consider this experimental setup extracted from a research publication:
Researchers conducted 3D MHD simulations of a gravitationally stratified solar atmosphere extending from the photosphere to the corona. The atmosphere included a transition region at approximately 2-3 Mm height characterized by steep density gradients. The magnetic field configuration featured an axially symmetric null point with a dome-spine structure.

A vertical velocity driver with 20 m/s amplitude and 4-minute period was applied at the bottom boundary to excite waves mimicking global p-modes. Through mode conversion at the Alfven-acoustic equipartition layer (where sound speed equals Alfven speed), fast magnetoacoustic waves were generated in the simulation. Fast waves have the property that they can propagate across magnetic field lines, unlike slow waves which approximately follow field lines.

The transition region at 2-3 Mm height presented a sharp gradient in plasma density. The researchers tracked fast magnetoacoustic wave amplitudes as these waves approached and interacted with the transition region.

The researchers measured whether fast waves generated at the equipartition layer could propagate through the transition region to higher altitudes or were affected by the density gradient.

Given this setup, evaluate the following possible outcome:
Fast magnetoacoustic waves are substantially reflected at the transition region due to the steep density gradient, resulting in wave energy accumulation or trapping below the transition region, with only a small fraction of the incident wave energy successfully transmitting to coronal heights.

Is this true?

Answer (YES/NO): YES